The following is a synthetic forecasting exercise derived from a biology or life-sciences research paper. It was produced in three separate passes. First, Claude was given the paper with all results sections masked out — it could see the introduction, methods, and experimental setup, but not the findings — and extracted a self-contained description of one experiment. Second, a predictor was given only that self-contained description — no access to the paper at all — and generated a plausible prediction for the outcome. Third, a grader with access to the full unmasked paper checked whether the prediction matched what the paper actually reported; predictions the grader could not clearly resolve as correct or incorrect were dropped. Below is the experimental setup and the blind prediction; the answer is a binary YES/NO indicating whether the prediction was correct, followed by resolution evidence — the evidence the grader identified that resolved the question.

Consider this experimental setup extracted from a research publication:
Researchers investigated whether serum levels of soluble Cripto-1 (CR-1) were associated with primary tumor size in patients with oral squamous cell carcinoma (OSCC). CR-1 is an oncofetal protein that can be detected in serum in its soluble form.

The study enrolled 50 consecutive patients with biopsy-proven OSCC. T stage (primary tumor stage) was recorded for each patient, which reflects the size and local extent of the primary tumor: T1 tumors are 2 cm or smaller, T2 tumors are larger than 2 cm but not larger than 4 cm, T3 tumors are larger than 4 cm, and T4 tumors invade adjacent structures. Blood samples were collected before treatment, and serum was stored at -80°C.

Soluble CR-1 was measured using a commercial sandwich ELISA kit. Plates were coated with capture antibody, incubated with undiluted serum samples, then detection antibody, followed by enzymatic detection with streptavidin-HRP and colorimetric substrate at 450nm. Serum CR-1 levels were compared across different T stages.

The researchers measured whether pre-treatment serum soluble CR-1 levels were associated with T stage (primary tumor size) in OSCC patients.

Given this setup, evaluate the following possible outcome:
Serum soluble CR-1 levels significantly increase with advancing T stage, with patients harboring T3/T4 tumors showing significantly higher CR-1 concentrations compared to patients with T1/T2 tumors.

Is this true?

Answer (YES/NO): NO